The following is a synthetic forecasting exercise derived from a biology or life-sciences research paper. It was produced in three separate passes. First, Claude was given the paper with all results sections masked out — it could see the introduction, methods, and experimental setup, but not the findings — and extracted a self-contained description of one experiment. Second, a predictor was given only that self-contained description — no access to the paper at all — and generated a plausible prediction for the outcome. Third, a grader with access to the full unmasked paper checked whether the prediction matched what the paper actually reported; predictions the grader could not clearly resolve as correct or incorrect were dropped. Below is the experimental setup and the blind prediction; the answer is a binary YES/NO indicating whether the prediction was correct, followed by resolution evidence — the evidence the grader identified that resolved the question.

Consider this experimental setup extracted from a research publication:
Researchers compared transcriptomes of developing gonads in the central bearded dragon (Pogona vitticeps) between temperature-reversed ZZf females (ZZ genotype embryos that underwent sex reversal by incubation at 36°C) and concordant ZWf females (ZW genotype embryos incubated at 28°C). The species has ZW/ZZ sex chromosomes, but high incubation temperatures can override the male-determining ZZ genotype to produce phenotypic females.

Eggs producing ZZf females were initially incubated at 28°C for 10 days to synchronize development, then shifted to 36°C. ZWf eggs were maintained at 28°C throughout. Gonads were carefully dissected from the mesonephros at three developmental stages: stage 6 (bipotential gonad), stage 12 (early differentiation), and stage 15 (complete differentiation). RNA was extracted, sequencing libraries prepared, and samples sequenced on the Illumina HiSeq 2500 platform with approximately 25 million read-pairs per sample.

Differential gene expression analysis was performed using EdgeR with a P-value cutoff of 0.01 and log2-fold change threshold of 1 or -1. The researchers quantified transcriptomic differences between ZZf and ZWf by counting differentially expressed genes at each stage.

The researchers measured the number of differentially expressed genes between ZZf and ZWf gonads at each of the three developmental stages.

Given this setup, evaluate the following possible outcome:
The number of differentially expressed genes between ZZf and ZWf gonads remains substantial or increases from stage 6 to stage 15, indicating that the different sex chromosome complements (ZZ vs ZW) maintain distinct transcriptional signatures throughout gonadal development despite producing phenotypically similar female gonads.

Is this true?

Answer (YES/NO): NO